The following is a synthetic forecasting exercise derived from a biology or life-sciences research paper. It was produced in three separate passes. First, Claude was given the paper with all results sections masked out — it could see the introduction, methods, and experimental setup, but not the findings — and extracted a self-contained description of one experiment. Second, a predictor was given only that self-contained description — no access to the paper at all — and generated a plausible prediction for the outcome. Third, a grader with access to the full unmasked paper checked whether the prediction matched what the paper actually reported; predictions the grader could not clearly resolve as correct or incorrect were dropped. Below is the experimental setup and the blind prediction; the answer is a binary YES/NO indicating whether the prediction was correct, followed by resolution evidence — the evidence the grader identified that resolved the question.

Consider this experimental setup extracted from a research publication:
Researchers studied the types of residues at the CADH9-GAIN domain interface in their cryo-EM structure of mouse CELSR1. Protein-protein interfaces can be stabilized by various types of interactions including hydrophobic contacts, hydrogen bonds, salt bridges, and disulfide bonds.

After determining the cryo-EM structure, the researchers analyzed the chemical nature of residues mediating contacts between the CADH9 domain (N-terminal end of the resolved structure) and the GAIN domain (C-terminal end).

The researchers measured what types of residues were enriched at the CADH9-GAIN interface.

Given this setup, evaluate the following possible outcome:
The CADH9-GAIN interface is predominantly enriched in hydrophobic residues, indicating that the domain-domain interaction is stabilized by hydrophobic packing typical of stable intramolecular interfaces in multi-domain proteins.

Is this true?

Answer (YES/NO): YES